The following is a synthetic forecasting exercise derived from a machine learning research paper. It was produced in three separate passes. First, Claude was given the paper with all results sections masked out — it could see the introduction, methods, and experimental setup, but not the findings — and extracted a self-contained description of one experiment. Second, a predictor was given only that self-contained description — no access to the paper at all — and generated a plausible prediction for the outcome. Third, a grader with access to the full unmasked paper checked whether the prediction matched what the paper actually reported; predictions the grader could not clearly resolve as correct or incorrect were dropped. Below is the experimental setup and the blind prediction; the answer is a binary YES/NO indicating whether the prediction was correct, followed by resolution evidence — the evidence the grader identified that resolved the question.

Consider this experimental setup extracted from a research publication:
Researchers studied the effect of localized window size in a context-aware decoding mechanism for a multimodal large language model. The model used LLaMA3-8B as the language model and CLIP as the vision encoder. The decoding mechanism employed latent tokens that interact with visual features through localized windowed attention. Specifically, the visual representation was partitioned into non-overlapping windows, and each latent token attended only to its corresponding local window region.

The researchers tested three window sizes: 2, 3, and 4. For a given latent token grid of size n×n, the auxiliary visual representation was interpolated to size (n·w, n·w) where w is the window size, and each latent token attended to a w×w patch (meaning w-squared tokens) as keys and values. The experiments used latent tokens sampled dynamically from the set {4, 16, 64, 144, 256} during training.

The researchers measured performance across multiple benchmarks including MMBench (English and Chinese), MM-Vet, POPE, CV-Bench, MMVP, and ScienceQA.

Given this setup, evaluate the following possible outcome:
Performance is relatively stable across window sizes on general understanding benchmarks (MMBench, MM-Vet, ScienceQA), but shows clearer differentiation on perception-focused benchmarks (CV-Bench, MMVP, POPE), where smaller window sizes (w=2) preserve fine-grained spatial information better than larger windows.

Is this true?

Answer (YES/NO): NO